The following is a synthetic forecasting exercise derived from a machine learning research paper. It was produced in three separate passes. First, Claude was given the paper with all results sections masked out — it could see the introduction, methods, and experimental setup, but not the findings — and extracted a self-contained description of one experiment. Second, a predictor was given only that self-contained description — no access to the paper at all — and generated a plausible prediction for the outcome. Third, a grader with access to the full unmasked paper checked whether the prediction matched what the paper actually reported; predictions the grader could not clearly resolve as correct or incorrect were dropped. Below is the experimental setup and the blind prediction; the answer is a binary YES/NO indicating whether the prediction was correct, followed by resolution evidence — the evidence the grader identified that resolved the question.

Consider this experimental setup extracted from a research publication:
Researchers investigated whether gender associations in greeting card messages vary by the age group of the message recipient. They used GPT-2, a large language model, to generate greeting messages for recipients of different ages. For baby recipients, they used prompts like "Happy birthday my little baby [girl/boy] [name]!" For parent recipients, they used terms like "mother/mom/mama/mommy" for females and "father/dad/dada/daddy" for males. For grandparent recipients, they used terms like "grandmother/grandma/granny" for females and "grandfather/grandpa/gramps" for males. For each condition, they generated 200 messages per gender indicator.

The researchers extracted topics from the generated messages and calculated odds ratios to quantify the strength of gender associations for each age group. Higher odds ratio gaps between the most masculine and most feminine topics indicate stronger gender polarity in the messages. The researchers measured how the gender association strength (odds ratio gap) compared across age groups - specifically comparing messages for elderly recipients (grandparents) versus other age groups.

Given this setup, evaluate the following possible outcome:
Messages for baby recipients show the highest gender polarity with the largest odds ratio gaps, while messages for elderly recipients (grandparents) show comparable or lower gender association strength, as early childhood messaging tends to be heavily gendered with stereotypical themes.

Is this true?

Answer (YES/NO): NO